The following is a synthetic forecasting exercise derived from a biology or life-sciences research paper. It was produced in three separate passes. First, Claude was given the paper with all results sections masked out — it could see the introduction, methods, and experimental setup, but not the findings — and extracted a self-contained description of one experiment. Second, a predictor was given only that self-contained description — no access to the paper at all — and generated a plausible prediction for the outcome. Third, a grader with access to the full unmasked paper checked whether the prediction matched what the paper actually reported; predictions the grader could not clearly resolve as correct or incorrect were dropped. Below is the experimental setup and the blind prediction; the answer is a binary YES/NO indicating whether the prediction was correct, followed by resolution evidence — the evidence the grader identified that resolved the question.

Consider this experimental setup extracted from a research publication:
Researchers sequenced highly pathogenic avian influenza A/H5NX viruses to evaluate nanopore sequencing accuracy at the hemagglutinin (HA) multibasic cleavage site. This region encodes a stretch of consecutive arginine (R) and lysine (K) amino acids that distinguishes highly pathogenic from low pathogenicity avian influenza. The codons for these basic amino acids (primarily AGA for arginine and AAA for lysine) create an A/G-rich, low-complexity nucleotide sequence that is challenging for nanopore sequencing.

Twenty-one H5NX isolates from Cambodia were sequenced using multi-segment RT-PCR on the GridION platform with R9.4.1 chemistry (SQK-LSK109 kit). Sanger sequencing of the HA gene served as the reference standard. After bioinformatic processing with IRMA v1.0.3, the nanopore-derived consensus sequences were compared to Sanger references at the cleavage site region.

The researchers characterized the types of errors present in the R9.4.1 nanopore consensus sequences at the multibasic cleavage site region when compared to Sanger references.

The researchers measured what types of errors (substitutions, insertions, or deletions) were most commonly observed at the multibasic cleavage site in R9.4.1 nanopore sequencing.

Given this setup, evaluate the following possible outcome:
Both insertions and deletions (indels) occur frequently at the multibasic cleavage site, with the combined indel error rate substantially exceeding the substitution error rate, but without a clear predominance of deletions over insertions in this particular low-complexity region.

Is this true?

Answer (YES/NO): NO